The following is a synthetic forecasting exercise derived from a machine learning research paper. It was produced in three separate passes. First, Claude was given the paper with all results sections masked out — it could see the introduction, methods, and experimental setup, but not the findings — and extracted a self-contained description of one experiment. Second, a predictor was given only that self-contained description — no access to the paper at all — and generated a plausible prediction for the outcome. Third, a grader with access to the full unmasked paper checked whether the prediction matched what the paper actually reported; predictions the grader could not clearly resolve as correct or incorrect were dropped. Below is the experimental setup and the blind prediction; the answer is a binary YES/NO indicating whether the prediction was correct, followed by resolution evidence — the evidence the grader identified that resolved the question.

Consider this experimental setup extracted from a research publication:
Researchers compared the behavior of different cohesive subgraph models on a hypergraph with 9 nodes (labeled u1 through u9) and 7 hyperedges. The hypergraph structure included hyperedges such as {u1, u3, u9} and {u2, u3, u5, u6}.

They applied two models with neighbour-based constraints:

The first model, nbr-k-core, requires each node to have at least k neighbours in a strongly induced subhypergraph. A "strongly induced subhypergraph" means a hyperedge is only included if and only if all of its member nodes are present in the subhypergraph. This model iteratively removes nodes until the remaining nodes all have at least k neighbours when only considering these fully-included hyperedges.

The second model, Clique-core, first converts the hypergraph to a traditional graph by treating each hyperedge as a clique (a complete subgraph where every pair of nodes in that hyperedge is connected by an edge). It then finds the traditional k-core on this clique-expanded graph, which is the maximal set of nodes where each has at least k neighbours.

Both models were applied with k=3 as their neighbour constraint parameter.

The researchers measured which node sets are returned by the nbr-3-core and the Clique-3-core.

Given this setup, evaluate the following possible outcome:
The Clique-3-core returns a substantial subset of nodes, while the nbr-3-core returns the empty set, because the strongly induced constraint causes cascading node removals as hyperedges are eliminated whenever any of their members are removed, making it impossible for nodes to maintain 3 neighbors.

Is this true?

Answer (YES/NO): NO